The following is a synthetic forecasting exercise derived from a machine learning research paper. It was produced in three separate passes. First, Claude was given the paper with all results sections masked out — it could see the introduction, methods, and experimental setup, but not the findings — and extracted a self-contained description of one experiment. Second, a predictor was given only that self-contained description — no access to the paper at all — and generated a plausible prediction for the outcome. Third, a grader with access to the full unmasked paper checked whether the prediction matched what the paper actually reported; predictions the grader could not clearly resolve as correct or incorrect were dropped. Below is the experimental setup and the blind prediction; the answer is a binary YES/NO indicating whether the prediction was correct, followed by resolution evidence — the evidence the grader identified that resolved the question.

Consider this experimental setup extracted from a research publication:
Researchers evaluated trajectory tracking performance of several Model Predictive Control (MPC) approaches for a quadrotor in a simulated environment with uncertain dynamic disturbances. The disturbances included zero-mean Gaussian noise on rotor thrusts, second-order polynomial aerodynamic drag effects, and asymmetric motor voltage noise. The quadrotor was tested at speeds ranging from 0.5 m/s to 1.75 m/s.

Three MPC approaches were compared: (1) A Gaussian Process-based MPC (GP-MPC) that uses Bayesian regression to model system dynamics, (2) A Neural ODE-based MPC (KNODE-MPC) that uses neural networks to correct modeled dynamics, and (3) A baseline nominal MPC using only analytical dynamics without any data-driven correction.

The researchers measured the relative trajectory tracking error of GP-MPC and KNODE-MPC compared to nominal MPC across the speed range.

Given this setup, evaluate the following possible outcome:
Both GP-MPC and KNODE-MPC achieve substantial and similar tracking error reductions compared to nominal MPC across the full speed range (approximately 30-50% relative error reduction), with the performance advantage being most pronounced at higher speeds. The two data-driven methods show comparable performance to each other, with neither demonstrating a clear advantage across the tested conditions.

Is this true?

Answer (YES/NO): NO